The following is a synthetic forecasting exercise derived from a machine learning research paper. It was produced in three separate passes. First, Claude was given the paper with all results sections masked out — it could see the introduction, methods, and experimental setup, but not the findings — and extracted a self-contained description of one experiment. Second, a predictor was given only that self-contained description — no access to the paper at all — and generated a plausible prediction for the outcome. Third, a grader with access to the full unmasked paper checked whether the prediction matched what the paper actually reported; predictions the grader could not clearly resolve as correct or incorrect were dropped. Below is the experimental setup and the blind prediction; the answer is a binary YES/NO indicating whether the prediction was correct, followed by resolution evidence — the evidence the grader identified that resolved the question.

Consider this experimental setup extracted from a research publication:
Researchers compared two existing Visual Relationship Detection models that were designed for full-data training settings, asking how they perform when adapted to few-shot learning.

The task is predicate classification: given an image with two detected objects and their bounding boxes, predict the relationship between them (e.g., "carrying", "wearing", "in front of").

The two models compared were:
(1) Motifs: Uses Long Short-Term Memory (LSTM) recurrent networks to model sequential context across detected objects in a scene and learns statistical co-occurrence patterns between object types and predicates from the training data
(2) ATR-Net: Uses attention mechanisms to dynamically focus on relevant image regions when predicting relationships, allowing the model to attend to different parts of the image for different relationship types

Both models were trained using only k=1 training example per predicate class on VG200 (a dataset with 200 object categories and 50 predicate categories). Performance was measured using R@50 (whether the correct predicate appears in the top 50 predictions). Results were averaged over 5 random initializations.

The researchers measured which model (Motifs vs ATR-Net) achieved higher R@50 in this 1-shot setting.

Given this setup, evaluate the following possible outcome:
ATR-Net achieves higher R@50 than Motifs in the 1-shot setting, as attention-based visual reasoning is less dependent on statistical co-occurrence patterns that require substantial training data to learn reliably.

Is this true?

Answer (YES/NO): YES